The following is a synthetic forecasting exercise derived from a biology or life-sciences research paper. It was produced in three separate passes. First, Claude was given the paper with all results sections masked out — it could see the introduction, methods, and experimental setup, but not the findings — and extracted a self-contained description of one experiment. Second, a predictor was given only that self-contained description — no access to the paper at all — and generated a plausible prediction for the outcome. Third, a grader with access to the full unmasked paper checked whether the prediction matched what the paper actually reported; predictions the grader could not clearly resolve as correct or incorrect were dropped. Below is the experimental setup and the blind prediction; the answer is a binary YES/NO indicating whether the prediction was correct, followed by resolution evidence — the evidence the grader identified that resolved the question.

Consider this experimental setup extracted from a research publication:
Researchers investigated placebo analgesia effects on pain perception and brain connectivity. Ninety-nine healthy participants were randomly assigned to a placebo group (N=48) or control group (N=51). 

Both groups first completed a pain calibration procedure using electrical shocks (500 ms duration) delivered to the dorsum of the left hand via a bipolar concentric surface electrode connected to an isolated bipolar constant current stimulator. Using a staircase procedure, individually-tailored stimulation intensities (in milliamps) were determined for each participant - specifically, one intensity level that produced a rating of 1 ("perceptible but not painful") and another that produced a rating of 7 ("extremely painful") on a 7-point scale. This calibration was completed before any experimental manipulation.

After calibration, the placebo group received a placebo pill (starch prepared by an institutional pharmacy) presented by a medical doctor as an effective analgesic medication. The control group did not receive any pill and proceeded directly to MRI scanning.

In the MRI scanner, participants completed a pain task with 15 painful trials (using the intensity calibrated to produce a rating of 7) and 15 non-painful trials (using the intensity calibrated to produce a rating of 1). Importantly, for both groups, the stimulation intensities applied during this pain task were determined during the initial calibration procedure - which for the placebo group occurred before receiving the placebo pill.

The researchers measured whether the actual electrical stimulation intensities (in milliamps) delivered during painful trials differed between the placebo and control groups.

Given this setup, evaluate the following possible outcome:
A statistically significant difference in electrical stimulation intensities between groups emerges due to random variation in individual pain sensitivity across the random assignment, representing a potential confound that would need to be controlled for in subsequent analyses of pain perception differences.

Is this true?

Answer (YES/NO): NO